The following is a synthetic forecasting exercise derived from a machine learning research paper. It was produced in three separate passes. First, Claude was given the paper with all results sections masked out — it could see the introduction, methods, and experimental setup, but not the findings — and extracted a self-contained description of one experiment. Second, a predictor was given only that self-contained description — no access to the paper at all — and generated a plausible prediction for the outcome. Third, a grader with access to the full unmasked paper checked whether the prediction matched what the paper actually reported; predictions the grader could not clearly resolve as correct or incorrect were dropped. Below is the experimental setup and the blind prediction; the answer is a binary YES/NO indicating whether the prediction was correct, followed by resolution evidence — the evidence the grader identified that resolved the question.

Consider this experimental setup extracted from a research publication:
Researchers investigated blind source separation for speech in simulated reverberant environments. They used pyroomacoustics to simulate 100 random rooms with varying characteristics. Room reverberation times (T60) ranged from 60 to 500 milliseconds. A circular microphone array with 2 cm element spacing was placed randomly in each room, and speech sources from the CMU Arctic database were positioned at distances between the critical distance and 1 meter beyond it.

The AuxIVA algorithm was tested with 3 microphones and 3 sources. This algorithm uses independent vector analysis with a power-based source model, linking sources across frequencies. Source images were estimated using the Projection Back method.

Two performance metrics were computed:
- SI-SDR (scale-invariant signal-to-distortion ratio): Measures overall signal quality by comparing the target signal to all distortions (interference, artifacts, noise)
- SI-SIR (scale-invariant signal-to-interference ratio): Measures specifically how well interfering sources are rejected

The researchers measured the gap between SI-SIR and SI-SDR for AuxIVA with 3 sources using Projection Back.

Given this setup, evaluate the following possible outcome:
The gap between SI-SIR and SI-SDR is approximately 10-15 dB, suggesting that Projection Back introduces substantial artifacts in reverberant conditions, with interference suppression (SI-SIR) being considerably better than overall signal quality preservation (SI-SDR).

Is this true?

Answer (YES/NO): YES